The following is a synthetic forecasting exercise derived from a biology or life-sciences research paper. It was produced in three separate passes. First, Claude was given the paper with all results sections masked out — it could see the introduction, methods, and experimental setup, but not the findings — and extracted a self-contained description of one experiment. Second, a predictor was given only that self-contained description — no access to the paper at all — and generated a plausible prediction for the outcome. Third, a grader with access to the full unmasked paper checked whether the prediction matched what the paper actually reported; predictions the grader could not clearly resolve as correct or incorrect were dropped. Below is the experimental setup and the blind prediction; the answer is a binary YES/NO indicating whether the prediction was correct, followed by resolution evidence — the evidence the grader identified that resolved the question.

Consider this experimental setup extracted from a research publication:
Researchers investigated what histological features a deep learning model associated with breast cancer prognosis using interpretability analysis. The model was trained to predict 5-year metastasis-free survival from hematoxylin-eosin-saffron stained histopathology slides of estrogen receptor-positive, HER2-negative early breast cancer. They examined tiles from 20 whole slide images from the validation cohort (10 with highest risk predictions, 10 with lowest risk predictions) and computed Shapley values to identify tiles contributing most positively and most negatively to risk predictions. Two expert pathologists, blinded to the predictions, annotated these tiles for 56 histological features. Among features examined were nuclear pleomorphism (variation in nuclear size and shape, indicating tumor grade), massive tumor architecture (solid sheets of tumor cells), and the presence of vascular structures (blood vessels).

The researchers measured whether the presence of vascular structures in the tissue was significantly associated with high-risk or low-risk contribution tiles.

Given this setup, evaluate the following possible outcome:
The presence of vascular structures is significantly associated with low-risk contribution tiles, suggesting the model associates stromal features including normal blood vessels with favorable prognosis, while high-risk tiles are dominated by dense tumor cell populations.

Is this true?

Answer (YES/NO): YES